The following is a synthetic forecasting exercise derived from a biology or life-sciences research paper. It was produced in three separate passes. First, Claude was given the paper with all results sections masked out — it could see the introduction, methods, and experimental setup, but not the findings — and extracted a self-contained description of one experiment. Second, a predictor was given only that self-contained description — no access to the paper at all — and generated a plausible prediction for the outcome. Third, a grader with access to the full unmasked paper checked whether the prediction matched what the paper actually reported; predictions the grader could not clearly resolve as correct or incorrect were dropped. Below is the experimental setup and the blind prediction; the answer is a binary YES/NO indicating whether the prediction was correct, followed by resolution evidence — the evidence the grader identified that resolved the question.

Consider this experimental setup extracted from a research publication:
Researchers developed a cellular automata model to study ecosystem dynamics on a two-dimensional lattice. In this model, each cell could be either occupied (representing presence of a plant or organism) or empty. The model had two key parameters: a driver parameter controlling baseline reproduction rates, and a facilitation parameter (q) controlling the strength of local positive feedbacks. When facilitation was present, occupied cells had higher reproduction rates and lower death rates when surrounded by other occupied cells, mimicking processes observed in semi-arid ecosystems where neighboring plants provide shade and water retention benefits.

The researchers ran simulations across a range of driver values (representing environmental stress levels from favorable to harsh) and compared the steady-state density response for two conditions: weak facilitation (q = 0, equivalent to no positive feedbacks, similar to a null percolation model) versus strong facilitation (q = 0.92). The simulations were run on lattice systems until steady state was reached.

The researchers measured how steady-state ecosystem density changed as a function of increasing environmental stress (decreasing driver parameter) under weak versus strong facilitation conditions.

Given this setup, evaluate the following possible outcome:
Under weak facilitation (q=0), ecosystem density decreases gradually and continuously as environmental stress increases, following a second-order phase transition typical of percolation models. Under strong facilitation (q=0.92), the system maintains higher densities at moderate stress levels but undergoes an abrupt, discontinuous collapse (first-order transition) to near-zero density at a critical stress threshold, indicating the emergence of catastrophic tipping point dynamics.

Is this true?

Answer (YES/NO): YES